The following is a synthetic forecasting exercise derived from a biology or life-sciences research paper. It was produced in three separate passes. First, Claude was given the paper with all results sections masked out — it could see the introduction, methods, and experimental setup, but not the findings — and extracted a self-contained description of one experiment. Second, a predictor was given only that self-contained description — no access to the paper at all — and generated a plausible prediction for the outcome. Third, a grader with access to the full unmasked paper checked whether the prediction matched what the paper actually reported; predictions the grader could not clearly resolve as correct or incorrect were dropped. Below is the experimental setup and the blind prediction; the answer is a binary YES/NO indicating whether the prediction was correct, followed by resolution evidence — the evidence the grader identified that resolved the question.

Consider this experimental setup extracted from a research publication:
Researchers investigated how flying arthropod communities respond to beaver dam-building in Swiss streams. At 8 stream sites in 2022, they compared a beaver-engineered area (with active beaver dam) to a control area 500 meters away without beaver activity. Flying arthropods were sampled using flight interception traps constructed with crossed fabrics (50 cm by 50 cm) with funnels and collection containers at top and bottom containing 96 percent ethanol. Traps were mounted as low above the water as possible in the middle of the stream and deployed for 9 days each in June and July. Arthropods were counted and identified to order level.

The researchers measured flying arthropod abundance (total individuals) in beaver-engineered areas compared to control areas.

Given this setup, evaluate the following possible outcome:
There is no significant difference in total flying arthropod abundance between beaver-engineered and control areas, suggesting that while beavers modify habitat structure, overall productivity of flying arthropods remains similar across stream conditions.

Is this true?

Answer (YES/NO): YES